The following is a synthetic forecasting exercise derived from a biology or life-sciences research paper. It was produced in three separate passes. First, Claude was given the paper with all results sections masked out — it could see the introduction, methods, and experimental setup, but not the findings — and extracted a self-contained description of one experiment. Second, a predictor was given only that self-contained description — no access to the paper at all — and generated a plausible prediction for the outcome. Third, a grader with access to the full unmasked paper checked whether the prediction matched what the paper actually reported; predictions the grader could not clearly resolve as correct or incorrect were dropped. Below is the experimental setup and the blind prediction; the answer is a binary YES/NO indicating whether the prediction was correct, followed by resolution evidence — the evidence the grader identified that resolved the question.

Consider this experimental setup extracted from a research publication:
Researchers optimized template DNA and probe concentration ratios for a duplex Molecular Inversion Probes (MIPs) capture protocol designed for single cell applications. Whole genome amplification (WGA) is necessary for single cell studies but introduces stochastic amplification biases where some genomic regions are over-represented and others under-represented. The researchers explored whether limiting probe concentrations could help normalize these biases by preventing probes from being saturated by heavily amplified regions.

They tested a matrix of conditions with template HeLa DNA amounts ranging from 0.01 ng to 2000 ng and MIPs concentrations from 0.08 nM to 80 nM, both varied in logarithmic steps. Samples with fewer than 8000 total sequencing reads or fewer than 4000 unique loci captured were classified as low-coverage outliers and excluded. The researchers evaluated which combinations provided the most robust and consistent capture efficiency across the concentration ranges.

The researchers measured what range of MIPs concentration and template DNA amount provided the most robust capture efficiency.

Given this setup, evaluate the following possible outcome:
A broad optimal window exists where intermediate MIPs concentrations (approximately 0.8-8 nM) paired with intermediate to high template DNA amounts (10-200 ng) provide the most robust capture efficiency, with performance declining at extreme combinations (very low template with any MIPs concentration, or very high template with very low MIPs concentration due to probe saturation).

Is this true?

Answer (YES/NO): NO